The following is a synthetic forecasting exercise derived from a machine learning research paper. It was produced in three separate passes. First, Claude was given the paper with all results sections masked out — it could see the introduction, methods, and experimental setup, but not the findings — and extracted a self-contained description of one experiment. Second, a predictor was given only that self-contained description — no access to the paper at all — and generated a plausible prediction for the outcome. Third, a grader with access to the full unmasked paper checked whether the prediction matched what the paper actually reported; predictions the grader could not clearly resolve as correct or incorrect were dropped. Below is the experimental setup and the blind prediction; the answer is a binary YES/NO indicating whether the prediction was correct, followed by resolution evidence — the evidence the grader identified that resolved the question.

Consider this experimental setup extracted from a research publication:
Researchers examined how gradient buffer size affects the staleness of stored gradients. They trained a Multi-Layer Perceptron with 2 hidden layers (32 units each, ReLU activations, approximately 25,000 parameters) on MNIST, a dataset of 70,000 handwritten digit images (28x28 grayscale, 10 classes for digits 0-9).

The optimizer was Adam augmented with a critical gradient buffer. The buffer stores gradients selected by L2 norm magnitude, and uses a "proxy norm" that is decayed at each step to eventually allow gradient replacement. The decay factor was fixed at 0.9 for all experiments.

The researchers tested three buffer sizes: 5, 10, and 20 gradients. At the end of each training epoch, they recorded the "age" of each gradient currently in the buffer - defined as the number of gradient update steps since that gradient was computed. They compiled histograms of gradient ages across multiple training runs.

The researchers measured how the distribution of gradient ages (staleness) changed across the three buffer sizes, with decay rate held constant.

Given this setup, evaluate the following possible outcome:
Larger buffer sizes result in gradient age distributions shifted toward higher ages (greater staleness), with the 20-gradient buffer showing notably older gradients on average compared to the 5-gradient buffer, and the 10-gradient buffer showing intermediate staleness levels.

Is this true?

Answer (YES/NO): YES